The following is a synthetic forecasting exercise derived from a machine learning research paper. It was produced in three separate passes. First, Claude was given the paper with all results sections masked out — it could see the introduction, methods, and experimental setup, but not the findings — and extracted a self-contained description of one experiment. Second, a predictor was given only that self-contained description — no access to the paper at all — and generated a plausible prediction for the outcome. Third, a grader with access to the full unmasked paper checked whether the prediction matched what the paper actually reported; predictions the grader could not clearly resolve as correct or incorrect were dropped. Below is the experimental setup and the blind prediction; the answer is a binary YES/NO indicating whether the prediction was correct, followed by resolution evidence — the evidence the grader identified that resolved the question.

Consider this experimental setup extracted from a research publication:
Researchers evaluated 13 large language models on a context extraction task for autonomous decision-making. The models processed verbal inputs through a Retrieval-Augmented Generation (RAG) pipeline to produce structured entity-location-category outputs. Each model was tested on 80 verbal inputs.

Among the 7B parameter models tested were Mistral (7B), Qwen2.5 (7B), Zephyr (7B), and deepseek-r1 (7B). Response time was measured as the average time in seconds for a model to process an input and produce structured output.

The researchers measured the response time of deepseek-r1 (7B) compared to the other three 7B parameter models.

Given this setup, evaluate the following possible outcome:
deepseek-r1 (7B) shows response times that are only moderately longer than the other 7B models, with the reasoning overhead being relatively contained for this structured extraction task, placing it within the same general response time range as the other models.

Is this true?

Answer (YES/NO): NO